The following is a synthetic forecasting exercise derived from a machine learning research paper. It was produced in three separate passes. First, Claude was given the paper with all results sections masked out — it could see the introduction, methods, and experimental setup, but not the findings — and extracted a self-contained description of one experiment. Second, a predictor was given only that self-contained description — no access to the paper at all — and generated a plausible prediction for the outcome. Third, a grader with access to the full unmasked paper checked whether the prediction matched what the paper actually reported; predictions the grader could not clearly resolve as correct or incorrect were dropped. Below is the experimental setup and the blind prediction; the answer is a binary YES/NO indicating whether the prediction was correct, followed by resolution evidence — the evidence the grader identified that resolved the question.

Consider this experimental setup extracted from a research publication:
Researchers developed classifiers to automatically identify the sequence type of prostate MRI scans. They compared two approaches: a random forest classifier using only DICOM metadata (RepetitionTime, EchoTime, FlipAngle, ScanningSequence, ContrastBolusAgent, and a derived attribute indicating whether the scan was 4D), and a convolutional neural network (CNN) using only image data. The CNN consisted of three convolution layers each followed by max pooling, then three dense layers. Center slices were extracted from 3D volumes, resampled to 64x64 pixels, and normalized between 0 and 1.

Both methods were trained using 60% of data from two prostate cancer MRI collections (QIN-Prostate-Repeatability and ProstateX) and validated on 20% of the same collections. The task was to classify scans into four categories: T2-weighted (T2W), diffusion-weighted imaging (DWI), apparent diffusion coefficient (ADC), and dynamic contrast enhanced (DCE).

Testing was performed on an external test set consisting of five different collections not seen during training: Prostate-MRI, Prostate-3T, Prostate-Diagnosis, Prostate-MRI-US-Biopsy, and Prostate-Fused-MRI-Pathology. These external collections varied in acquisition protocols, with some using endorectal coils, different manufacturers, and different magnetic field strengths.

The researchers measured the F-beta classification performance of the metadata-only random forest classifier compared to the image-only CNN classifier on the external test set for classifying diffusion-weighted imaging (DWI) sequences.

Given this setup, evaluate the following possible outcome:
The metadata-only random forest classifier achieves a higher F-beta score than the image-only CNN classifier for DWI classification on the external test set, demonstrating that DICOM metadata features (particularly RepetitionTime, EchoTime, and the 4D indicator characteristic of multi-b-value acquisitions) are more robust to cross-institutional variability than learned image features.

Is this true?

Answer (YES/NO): YES